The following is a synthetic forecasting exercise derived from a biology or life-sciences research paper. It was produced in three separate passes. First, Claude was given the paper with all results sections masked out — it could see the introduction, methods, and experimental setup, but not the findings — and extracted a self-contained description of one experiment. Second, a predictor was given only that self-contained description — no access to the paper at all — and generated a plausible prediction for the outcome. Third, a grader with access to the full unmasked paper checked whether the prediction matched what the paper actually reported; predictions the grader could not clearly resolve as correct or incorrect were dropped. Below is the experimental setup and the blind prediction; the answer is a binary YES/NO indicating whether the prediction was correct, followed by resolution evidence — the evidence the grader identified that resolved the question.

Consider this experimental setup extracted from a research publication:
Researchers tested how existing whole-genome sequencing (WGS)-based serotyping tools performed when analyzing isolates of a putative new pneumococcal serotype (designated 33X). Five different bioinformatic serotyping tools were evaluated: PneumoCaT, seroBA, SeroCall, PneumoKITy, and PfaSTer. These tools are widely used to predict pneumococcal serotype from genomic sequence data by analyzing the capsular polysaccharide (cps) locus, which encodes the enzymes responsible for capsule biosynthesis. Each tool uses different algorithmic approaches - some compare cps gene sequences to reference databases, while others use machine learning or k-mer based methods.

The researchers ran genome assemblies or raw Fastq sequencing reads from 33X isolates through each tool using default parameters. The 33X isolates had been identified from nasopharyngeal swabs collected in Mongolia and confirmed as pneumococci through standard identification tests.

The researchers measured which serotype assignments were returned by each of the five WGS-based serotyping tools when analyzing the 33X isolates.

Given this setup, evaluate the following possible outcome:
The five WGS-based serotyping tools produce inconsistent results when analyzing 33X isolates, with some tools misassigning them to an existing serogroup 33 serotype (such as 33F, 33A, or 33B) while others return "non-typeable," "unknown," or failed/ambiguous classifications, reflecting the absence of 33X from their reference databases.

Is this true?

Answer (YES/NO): NO